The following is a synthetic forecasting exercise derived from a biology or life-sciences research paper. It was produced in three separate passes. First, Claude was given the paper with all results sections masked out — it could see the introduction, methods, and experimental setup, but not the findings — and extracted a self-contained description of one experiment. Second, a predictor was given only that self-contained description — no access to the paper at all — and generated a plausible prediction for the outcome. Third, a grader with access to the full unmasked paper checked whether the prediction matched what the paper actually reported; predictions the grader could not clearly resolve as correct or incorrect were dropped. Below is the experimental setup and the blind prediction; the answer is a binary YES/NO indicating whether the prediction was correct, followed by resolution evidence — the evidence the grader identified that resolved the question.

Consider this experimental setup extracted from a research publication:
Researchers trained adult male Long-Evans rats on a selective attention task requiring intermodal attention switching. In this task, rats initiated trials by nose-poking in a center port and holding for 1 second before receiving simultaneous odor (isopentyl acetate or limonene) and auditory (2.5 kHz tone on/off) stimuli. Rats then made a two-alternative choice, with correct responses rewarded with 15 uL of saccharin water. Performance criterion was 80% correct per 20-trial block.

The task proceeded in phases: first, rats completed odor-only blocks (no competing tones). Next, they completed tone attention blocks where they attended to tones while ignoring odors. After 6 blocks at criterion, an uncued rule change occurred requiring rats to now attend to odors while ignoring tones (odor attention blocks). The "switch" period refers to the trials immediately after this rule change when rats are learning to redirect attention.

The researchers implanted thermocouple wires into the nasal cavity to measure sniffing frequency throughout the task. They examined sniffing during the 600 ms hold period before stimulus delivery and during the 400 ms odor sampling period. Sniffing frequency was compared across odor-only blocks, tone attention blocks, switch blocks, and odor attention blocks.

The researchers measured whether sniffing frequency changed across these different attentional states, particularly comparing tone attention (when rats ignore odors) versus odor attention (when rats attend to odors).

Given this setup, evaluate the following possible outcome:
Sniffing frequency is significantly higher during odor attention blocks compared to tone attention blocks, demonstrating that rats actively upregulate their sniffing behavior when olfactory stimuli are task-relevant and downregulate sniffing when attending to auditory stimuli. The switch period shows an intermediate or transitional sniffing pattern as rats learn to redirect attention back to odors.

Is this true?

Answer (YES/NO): NO